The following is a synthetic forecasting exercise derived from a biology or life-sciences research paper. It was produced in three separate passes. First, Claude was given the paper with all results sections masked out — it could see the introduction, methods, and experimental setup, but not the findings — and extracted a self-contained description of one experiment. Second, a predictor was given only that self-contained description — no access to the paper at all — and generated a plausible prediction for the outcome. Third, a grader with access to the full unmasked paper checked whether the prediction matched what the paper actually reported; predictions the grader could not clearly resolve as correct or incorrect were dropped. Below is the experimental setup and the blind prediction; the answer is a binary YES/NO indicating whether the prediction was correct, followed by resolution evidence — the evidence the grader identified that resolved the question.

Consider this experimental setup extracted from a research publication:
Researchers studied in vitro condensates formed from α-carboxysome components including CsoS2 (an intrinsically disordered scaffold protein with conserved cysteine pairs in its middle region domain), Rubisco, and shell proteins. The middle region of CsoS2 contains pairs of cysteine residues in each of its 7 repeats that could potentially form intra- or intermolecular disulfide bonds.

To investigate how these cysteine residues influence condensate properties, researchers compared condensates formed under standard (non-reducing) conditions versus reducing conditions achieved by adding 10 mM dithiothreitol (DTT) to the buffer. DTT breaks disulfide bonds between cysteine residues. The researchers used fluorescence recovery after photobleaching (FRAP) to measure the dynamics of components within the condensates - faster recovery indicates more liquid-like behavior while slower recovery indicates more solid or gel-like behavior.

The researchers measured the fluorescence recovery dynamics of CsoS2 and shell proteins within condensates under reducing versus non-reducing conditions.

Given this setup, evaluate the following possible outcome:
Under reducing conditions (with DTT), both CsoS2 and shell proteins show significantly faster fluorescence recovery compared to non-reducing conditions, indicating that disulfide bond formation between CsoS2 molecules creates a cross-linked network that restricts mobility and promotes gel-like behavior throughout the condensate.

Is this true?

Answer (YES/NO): NO